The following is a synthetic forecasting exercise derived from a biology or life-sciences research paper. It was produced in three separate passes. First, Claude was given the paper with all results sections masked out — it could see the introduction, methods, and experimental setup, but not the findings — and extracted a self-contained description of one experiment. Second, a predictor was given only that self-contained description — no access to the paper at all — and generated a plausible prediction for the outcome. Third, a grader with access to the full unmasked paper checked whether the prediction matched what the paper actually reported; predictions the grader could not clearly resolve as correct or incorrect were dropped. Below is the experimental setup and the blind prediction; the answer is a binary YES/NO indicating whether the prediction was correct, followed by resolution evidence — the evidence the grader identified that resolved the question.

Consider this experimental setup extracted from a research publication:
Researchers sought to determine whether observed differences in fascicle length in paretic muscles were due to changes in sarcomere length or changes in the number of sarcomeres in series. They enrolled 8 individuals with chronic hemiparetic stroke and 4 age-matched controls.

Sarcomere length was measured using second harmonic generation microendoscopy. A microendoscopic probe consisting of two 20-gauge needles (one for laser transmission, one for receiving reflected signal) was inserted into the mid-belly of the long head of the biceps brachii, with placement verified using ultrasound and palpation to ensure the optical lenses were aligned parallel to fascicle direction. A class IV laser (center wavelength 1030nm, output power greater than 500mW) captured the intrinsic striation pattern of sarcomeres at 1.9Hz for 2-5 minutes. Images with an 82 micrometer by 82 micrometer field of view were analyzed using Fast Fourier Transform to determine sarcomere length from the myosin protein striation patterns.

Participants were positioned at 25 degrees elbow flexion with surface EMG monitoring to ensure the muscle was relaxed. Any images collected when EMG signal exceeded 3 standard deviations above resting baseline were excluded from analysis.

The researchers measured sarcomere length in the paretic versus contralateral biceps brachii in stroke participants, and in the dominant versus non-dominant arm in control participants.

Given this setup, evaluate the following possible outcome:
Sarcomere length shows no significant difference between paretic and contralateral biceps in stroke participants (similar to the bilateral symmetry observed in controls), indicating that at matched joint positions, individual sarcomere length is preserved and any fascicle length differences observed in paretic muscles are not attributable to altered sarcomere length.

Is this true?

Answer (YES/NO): YES